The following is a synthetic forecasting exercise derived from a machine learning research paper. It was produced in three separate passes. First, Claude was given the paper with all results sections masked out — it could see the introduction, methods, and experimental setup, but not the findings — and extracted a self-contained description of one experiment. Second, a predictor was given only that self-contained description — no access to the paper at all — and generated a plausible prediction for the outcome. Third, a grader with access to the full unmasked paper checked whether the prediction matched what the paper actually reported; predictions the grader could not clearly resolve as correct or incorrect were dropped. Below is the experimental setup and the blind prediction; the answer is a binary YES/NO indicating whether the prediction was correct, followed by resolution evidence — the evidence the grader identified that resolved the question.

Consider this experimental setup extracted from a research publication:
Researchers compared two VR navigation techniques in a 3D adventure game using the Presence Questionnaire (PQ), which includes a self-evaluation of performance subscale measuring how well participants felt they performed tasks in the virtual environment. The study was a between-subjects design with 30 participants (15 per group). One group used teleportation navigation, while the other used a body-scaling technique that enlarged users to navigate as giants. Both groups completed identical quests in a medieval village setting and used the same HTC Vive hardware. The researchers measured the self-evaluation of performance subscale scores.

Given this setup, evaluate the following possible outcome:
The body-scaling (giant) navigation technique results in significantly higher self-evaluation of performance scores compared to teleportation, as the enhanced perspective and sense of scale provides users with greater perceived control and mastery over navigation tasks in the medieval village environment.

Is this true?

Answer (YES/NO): NO